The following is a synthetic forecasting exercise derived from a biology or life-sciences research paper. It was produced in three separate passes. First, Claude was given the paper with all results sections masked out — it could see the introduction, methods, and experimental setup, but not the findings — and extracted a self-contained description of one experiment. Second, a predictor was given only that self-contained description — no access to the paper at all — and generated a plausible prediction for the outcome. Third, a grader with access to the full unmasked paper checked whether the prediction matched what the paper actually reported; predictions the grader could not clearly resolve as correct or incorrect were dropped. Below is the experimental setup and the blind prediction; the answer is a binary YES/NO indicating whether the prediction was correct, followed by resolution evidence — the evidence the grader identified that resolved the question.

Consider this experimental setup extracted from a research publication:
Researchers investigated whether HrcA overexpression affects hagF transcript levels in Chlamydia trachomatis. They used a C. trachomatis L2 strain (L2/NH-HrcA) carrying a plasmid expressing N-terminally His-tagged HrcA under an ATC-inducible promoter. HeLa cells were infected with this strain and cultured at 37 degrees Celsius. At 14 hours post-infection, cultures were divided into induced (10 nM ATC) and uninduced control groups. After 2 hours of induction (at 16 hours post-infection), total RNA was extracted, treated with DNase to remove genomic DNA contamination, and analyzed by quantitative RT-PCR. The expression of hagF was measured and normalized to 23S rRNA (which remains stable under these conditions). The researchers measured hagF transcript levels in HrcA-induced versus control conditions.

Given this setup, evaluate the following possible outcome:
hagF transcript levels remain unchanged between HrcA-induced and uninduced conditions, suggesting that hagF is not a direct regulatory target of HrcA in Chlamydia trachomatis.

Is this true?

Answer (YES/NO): NO